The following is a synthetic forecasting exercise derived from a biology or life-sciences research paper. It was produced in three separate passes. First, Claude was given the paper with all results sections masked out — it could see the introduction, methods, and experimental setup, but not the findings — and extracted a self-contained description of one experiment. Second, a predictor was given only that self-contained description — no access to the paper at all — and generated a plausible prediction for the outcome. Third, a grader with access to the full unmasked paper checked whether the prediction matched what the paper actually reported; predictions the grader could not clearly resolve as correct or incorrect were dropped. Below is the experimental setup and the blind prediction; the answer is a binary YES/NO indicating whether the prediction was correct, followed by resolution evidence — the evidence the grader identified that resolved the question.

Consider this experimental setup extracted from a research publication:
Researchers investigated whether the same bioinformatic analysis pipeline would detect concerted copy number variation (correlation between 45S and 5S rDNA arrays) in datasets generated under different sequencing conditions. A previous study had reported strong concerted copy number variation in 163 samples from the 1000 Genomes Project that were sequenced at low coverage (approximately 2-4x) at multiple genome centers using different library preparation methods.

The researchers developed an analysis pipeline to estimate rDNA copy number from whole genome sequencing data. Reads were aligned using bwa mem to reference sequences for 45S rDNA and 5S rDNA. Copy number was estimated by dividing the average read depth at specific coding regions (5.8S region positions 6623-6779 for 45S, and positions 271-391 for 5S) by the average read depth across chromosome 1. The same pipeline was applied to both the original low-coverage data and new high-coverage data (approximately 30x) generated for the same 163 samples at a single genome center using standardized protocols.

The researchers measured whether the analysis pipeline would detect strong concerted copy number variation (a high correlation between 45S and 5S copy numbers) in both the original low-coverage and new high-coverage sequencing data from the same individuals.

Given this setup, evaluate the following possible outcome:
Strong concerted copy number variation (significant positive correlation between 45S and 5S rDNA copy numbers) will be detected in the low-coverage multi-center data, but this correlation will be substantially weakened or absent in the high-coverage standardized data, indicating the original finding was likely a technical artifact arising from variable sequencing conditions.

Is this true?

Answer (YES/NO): YES